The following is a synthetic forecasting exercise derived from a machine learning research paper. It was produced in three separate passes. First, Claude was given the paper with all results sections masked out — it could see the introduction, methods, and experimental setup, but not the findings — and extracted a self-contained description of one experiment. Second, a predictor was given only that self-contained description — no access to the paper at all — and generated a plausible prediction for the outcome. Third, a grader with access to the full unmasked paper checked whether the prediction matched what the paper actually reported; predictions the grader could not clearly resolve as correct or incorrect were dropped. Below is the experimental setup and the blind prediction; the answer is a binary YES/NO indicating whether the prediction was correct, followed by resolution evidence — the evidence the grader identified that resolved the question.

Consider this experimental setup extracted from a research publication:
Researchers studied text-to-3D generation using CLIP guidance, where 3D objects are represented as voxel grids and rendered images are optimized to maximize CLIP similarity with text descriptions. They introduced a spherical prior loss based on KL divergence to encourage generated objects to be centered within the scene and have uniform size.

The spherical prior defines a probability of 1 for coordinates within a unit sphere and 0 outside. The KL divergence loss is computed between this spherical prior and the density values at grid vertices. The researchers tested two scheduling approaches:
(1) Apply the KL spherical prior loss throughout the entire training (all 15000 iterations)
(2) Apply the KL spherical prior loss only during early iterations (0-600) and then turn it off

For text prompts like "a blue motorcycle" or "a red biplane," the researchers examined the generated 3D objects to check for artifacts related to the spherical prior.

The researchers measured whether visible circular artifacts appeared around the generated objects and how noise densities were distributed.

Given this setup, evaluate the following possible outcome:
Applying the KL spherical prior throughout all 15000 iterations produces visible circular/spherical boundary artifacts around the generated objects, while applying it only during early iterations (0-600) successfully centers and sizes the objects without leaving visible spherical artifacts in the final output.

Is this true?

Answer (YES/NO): YES